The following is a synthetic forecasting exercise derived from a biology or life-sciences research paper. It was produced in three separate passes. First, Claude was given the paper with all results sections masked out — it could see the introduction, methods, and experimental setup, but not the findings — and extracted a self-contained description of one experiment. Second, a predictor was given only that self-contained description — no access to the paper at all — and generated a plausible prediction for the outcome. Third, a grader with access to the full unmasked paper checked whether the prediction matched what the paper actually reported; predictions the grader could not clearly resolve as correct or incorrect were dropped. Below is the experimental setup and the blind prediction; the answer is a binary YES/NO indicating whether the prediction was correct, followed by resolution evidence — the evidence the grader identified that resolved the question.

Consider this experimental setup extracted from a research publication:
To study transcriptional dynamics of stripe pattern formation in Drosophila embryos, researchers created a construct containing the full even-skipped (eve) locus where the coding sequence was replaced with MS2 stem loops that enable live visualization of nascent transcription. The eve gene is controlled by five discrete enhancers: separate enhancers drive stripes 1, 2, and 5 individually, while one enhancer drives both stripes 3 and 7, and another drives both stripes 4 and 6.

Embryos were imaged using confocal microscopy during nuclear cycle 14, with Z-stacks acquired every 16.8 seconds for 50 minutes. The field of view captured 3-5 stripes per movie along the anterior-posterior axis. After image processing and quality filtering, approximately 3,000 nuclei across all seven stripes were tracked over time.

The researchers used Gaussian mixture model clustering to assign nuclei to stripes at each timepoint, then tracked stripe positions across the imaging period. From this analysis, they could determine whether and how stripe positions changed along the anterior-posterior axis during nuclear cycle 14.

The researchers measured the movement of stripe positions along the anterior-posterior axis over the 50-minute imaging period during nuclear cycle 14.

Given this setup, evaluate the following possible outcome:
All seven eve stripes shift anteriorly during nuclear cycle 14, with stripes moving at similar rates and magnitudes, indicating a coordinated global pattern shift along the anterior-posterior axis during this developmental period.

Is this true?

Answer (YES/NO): NO